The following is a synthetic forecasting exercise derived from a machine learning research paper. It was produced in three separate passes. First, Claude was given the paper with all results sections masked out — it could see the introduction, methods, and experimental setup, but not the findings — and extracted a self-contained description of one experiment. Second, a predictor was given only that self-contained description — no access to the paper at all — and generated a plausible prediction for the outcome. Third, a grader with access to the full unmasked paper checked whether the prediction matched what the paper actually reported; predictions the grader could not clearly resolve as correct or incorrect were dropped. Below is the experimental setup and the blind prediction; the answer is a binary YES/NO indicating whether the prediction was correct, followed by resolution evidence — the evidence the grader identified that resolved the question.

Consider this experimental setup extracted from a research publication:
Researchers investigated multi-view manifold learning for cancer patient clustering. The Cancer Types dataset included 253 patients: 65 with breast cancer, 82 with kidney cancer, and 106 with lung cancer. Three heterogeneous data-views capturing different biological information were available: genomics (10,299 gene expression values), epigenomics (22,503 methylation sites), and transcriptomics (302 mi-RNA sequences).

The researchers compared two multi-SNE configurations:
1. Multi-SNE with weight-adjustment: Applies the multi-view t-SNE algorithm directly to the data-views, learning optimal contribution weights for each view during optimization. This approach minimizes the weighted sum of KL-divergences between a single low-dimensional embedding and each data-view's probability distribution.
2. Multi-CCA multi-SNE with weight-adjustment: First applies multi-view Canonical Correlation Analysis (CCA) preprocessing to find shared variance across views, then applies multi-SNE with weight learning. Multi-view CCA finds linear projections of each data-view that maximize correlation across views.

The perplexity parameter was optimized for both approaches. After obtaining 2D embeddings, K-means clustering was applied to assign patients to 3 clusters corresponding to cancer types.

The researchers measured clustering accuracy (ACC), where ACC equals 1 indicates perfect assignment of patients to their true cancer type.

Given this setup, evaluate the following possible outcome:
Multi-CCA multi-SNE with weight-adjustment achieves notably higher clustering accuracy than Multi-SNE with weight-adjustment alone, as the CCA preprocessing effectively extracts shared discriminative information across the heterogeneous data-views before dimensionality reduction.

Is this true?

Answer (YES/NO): NO